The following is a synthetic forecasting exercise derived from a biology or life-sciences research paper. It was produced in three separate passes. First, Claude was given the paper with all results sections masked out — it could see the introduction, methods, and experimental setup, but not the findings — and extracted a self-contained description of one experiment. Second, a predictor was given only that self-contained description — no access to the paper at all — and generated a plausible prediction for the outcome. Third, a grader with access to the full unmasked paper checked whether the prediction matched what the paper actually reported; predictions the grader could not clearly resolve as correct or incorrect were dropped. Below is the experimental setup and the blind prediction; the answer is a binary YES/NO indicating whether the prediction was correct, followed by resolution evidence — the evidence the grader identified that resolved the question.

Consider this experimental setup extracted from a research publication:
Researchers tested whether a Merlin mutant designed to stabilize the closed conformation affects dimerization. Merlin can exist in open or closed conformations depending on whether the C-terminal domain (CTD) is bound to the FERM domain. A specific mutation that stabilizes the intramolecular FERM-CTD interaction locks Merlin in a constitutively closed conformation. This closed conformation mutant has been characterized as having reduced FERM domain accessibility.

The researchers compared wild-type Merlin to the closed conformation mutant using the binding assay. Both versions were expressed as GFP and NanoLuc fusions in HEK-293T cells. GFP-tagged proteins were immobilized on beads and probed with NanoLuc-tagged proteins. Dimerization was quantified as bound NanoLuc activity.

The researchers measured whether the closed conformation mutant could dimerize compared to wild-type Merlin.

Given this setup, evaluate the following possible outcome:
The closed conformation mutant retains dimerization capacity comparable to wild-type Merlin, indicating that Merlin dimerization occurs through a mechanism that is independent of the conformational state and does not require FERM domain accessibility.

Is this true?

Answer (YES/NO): NO